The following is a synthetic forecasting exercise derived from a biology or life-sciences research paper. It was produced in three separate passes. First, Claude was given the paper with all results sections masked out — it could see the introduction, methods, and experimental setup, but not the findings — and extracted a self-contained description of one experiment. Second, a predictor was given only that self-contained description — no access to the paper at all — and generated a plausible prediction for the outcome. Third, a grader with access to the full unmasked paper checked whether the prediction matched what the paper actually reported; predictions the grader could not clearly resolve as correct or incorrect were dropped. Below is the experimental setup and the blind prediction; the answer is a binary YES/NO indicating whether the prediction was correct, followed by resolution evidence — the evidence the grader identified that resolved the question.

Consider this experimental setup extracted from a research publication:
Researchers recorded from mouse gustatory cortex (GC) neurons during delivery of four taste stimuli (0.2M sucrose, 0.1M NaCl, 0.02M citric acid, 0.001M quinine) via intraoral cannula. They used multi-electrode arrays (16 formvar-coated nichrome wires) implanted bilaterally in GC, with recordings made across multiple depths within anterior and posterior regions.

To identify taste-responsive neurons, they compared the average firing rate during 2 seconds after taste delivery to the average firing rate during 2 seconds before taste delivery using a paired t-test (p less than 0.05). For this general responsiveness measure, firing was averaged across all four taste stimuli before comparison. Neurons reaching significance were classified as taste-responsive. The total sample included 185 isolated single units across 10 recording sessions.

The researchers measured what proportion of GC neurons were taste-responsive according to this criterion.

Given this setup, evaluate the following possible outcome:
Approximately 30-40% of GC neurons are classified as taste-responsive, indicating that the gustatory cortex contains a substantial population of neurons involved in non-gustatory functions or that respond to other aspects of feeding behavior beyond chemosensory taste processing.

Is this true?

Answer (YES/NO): NO